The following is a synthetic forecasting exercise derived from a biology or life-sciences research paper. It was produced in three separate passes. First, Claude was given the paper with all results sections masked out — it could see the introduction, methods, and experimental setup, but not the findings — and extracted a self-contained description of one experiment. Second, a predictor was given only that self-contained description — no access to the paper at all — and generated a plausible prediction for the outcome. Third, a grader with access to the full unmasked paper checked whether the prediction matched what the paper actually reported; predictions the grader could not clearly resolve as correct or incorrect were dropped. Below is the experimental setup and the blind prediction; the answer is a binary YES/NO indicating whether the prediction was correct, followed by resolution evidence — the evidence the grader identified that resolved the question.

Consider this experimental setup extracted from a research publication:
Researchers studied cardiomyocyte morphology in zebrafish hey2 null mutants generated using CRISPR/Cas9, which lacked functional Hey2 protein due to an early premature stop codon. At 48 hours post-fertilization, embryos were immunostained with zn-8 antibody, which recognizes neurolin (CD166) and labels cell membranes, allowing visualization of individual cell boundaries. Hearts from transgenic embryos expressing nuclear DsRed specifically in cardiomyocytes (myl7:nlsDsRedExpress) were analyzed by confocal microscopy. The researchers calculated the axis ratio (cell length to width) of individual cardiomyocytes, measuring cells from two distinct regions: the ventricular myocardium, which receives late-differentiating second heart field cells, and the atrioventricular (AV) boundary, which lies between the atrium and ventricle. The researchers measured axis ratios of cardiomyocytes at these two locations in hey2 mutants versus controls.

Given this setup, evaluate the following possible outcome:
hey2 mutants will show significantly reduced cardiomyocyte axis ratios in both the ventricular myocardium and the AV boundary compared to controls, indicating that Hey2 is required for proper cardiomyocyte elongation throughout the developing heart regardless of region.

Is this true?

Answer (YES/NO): NO